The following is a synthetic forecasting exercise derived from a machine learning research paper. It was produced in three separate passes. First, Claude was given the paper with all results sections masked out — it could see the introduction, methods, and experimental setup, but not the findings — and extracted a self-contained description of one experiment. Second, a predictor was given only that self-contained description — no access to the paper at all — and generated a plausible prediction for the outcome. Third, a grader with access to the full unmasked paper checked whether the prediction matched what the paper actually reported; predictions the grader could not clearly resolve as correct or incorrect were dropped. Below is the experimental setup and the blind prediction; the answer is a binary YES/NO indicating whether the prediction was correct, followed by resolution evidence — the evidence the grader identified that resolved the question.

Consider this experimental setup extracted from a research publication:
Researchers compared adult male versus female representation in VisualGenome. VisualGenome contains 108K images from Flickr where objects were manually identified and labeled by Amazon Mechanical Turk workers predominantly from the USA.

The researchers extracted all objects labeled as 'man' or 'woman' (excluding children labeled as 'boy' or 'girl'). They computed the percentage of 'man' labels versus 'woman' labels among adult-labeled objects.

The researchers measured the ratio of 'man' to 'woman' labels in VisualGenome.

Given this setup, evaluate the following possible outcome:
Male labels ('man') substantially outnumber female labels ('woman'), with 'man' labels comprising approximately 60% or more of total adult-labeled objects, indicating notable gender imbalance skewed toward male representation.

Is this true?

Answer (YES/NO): YES